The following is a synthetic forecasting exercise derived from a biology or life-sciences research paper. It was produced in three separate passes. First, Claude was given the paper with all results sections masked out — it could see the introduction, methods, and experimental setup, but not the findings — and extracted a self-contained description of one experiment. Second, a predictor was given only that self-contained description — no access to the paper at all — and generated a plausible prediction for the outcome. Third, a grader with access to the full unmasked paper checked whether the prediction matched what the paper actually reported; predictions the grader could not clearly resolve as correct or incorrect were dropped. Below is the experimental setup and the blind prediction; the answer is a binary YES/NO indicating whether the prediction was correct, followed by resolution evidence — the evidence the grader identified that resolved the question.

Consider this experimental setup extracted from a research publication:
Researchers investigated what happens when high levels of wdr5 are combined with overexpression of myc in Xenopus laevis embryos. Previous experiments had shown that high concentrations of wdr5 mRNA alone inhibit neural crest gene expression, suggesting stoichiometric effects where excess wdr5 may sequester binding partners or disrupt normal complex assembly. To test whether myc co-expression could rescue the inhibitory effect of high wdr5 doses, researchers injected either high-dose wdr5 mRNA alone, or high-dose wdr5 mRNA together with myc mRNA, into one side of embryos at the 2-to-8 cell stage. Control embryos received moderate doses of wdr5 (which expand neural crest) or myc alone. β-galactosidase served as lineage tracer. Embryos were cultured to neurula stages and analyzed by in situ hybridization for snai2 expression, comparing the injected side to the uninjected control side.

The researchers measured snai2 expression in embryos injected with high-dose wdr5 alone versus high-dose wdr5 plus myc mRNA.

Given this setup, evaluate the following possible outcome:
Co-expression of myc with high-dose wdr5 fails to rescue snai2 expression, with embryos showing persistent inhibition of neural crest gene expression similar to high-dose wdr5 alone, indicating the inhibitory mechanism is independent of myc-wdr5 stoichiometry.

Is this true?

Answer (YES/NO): NO